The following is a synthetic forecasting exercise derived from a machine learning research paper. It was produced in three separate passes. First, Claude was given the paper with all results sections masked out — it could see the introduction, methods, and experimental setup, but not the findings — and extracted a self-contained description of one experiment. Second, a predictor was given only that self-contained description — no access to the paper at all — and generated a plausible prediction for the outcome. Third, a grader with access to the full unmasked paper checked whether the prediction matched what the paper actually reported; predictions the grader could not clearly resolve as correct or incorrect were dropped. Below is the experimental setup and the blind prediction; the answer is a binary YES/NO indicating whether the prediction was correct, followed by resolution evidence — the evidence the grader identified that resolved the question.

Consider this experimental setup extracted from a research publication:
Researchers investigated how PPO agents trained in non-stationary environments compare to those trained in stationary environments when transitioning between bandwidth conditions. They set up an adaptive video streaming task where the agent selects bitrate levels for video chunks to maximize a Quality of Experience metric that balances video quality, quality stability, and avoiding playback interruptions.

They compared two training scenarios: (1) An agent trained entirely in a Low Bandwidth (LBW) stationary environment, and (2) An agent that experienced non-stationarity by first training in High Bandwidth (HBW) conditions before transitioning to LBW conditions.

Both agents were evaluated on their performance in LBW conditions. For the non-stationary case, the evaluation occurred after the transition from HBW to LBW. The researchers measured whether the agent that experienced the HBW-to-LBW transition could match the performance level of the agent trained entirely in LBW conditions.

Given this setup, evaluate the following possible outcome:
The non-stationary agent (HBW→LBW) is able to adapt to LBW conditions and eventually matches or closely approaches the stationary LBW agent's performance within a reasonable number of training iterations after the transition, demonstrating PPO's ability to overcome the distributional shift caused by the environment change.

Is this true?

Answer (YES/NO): NO